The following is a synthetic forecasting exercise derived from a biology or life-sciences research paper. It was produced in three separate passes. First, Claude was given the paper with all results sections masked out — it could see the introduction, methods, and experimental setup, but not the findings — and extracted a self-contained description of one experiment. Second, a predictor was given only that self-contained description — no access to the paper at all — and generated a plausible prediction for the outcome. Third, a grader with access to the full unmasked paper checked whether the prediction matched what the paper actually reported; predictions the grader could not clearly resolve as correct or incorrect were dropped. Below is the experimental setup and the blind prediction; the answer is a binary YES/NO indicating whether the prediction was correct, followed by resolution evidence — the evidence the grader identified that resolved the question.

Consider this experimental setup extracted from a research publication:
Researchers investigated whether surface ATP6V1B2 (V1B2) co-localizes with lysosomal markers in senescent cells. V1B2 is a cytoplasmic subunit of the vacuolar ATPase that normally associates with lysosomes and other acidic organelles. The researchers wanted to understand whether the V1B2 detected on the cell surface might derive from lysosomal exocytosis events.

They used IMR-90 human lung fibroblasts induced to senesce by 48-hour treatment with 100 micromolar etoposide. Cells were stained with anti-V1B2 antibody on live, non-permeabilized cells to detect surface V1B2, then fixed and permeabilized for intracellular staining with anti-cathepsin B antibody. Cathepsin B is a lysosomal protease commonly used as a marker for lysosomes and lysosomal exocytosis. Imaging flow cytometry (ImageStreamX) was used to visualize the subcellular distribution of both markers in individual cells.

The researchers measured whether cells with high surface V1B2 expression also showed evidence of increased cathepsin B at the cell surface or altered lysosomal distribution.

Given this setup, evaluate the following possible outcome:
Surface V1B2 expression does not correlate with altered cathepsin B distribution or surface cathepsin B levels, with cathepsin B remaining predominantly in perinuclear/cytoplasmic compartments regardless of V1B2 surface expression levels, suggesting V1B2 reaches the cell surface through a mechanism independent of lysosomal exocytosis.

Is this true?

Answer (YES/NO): NO